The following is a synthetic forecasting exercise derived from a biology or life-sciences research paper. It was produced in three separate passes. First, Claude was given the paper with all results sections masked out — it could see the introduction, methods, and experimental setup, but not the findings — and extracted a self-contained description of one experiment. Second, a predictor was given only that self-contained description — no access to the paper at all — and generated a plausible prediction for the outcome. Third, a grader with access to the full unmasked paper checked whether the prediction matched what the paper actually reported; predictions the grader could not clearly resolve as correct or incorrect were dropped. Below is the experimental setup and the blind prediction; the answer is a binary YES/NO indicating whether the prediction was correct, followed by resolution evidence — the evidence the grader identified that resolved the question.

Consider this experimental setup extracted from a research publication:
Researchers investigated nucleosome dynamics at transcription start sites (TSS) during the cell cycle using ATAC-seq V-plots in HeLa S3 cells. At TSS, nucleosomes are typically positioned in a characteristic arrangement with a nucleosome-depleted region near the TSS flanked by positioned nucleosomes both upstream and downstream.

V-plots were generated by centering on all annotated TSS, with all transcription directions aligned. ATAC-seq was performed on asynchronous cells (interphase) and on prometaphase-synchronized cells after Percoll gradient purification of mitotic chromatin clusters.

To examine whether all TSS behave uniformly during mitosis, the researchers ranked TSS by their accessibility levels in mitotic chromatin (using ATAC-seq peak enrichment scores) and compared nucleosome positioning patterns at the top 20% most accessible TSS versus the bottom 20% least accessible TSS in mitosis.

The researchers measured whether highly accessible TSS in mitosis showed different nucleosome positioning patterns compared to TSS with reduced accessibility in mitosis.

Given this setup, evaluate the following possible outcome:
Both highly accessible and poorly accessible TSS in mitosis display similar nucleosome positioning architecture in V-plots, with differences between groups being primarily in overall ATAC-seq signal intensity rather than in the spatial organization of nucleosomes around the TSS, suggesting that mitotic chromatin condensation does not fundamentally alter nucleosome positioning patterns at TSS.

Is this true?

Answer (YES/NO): NO